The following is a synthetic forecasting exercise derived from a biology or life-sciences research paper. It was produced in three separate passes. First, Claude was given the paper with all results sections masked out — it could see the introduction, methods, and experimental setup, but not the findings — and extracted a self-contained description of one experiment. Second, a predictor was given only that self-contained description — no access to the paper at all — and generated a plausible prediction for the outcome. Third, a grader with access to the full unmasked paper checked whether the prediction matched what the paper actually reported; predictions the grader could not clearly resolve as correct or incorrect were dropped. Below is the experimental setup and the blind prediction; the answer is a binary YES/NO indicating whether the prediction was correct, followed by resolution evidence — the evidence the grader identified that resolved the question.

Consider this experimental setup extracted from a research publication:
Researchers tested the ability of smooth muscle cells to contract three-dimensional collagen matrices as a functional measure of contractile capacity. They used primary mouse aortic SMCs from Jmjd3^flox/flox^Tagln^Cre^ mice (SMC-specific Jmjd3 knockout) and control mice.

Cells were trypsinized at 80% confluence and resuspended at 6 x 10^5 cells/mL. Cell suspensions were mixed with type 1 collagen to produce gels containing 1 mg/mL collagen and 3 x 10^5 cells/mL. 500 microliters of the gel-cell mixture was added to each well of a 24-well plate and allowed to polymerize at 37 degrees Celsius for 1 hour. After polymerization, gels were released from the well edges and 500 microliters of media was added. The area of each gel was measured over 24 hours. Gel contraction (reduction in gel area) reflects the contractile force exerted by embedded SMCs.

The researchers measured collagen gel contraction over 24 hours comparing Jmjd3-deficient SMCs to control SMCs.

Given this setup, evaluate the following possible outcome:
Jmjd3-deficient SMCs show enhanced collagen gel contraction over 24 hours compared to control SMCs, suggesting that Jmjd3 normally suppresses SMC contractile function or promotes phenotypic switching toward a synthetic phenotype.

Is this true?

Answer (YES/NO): YES